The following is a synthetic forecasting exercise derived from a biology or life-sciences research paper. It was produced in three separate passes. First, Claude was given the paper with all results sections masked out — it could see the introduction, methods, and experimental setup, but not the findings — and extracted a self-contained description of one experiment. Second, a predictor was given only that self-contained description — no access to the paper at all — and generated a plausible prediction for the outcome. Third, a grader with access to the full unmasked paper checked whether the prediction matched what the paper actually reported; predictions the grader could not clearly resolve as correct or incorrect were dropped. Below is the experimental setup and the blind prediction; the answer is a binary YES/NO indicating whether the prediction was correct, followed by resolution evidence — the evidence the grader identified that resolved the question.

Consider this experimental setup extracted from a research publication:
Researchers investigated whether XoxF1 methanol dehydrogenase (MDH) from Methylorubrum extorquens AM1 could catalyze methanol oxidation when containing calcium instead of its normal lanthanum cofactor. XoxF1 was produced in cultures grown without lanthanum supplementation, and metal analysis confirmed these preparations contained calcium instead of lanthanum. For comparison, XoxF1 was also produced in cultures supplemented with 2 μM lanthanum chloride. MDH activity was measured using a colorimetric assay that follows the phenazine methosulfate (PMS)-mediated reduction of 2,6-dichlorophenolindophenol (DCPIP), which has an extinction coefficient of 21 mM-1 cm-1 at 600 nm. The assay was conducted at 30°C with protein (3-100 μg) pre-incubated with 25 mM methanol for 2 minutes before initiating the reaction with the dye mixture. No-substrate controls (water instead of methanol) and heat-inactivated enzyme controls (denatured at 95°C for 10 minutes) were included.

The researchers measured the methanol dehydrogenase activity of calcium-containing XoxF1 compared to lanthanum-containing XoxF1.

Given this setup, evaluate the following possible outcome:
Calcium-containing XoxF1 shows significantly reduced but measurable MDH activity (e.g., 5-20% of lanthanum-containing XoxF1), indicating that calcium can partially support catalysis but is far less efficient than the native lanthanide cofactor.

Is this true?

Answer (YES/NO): YES